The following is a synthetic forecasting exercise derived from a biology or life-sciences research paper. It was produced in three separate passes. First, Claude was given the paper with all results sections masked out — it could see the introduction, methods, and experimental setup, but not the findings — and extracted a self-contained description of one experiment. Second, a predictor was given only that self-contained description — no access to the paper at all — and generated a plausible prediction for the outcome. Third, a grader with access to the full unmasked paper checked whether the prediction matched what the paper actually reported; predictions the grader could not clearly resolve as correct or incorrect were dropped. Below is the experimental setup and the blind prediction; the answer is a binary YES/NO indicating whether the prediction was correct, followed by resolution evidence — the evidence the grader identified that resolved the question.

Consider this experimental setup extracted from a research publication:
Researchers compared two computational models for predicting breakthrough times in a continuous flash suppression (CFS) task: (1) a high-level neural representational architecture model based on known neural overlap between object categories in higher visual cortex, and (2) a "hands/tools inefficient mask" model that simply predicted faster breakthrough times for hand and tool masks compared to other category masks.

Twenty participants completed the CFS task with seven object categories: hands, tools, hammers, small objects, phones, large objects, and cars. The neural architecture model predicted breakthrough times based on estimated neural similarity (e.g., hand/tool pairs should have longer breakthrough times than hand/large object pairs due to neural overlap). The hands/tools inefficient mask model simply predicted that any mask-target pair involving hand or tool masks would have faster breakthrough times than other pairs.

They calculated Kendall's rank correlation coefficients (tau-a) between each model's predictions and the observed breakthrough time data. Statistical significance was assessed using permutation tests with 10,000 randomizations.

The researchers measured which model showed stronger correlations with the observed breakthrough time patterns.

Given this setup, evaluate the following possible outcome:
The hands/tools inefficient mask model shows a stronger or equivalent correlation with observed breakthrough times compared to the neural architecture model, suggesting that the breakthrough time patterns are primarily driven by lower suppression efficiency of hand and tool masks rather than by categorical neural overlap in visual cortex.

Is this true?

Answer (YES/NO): YES